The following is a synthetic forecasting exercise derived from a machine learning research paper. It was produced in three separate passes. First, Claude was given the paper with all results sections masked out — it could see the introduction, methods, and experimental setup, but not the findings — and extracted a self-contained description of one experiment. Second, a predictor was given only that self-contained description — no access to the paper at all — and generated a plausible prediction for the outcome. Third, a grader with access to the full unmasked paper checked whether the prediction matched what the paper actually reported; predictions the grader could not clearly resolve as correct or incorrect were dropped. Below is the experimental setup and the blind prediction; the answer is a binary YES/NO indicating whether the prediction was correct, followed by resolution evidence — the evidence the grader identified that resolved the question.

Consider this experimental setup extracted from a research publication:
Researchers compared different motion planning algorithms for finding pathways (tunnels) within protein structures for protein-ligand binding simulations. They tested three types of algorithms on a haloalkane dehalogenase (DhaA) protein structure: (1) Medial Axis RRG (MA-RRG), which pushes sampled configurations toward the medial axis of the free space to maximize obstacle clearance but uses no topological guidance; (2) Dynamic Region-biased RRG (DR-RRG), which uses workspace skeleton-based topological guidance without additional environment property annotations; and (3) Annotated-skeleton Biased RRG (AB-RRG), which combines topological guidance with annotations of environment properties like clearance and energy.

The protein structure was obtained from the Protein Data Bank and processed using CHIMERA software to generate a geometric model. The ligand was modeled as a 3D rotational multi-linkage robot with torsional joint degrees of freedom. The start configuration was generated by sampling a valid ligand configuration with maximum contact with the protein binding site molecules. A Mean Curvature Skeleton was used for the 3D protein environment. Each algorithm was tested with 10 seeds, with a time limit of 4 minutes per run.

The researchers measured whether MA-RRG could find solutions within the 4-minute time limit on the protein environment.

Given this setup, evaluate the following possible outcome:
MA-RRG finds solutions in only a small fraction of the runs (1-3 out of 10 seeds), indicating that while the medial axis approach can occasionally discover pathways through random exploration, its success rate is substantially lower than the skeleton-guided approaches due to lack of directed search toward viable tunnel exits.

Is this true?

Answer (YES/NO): NO